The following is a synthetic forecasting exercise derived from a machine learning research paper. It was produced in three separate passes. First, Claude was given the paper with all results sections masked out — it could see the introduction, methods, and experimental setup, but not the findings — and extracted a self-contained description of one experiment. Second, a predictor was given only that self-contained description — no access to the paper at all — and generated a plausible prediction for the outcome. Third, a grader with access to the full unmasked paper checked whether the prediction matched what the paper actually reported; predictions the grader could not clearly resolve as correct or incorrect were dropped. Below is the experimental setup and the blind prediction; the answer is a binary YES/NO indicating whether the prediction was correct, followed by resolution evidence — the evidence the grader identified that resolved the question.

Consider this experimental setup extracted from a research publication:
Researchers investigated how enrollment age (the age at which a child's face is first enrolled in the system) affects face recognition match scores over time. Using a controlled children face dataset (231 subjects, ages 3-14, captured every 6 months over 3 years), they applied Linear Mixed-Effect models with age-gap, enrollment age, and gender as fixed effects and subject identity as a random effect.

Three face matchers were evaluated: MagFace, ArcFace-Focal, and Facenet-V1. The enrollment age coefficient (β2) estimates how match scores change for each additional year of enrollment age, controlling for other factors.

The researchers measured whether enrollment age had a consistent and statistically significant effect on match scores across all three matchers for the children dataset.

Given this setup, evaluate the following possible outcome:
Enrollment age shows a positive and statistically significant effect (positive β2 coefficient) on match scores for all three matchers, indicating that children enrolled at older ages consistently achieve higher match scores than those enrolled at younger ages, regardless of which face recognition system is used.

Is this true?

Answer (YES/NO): NO